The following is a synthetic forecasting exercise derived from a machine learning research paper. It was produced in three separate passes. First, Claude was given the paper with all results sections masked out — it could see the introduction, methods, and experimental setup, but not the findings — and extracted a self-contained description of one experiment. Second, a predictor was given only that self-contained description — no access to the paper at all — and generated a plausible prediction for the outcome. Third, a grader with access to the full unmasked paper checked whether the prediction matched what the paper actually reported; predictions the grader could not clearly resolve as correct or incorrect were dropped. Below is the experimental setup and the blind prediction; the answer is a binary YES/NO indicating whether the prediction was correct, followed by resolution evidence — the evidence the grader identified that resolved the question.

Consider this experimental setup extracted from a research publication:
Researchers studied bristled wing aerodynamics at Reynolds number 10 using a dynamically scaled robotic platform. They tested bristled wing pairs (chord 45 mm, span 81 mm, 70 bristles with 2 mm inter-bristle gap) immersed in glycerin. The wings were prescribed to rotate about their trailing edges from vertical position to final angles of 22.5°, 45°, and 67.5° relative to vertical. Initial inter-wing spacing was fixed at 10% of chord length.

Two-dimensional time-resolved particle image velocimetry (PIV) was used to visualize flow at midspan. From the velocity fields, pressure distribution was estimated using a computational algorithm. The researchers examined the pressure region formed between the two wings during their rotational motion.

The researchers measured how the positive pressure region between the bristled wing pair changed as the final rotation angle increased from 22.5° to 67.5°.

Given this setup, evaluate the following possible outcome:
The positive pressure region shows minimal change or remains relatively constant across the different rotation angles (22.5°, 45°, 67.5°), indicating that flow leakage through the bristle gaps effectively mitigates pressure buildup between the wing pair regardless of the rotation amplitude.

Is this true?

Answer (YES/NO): NO